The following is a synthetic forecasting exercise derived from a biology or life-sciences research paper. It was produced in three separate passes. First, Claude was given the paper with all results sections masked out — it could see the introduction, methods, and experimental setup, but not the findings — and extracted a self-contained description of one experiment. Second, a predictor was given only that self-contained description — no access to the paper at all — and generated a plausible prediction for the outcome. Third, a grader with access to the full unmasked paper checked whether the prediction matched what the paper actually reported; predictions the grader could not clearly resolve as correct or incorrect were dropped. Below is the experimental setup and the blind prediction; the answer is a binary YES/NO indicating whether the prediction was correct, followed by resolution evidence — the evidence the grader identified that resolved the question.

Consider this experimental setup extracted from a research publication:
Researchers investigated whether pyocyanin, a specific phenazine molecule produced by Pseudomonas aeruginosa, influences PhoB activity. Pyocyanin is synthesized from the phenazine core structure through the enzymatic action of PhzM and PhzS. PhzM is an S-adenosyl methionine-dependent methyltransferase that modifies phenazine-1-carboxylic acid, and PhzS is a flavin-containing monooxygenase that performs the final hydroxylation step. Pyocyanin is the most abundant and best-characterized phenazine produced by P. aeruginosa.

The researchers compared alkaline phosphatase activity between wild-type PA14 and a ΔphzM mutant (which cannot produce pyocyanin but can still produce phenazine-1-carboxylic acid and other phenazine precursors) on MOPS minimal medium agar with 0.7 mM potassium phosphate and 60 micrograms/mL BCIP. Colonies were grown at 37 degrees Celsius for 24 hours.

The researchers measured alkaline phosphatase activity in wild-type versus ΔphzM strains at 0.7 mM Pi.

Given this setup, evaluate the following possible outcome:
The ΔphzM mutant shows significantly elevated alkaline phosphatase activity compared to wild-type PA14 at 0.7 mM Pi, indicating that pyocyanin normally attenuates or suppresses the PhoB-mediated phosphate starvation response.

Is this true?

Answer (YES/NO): NO